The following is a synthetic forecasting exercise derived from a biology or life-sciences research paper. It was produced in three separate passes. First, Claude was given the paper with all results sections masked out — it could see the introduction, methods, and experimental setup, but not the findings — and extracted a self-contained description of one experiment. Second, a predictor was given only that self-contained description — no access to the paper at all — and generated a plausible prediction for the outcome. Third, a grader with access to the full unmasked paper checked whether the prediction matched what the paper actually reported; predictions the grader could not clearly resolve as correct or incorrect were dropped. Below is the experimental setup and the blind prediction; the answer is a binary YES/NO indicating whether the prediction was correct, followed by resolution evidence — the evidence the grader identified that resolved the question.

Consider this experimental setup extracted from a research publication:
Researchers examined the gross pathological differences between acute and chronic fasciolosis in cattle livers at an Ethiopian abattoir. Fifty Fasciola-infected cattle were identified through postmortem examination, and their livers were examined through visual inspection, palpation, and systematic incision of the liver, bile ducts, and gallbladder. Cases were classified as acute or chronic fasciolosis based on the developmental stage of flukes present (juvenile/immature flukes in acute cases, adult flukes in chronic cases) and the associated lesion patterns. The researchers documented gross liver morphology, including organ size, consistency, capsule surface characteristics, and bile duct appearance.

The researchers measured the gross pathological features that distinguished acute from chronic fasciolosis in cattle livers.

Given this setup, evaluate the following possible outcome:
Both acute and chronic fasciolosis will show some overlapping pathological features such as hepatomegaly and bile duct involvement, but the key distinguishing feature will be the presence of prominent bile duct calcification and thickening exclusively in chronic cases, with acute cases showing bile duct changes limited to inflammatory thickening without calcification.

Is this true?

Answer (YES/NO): NO